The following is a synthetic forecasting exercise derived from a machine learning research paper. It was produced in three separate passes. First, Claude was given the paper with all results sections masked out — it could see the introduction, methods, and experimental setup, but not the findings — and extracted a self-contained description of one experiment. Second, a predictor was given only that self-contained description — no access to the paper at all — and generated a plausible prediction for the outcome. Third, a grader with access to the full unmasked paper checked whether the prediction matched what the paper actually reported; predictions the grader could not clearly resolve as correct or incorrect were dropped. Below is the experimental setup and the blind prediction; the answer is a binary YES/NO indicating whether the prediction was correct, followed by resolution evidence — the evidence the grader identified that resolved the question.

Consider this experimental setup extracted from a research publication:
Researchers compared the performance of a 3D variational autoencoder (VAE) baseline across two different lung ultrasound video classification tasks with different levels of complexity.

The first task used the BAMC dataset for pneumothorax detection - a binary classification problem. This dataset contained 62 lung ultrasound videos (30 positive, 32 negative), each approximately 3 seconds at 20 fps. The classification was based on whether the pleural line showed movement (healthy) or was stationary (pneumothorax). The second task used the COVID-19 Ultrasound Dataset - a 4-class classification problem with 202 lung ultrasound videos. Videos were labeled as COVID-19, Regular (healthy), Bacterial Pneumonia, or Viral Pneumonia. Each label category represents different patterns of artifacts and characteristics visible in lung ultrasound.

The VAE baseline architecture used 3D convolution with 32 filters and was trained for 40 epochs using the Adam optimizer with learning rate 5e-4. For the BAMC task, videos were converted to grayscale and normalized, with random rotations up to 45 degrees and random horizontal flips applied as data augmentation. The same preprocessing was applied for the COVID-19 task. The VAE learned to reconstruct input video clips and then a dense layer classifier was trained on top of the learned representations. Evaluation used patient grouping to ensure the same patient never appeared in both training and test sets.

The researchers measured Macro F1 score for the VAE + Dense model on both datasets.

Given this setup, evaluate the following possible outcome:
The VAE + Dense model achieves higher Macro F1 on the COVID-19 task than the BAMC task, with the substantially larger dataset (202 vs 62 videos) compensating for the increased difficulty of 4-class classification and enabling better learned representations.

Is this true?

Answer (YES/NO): NO